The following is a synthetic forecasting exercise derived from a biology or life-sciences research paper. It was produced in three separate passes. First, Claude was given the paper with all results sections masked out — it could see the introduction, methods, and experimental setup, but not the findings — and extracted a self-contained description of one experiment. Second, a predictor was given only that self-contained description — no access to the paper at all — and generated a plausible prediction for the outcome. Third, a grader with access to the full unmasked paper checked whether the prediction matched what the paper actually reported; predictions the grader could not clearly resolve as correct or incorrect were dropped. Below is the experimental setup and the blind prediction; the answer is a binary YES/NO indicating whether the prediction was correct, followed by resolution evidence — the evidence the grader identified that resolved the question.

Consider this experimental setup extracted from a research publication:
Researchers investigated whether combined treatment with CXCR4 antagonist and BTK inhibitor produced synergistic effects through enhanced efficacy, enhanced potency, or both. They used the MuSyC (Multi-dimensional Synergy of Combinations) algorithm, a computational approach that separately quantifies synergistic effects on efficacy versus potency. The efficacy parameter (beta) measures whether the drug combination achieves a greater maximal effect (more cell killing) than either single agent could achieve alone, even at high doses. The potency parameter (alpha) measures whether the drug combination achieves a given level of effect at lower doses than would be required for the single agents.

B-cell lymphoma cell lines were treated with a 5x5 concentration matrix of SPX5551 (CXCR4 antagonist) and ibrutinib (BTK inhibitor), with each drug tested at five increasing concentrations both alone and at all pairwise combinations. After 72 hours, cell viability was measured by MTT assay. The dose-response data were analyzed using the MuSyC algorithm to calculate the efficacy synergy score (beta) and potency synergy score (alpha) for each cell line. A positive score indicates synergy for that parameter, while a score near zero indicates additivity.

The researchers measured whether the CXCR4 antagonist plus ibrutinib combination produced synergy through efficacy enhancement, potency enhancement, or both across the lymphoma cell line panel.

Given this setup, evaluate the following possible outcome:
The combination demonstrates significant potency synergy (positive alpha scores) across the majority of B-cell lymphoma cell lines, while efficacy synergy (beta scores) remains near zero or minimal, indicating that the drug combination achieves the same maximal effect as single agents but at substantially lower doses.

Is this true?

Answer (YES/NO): NO